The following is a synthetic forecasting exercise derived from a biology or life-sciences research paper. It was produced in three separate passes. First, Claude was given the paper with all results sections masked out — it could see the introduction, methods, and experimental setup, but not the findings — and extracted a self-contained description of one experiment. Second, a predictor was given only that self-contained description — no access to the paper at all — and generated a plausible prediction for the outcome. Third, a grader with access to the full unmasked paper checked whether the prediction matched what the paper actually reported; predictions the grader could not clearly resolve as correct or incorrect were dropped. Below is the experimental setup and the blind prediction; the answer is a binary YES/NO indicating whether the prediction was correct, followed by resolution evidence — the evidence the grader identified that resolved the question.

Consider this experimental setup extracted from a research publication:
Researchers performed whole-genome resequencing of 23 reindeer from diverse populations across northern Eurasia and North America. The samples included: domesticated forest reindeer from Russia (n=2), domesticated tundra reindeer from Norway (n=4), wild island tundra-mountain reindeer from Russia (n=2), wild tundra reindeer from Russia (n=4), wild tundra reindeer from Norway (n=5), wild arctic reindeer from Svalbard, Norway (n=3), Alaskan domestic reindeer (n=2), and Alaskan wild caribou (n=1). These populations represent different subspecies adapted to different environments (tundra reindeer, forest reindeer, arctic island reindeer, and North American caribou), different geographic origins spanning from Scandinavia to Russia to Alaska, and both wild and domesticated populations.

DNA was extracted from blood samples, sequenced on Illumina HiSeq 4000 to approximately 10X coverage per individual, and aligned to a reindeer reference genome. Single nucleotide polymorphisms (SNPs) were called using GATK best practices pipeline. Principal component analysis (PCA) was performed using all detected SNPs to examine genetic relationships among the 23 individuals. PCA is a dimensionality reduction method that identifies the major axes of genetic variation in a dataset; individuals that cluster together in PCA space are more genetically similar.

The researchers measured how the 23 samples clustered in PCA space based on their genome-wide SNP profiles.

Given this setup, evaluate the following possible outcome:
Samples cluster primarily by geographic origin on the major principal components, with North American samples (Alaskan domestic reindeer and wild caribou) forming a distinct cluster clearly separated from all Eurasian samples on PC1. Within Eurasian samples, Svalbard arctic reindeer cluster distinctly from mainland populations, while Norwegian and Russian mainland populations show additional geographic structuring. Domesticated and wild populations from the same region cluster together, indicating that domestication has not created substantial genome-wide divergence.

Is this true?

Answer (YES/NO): NO